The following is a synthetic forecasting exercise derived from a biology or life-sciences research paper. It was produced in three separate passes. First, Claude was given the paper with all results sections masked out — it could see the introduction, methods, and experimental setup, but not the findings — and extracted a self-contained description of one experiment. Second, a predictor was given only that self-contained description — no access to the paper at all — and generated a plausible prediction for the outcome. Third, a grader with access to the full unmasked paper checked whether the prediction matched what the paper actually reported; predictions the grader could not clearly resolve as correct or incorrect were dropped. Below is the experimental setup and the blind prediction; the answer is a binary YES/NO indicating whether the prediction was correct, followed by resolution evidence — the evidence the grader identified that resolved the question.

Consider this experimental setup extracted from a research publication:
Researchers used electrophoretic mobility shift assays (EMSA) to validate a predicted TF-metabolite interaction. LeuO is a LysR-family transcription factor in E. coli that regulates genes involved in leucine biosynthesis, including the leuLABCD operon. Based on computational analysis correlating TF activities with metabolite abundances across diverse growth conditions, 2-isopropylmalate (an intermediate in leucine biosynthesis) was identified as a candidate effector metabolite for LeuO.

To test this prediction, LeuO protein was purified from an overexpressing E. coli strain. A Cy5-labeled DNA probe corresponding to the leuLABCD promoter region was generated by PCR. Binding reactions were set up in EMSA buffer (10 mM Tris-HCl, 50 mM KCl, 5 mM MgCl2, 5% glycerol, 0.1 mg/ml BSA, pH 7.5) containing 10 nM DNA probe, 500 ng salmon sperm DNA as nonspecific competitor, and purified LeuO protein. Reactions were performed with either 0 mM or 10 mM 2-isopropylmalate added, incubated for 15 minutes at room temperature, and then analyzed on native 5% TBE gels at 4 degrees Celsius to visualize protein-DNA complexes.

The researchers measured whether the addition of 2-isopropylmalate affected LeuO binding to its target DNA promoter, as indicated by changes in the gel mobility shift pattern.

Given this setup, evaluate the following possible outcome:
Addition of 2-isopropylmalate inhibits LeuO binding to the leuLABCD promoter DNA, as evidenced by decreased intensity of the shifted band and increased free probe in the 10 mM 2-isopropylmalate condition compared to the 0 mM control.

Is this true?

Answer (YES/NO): NO